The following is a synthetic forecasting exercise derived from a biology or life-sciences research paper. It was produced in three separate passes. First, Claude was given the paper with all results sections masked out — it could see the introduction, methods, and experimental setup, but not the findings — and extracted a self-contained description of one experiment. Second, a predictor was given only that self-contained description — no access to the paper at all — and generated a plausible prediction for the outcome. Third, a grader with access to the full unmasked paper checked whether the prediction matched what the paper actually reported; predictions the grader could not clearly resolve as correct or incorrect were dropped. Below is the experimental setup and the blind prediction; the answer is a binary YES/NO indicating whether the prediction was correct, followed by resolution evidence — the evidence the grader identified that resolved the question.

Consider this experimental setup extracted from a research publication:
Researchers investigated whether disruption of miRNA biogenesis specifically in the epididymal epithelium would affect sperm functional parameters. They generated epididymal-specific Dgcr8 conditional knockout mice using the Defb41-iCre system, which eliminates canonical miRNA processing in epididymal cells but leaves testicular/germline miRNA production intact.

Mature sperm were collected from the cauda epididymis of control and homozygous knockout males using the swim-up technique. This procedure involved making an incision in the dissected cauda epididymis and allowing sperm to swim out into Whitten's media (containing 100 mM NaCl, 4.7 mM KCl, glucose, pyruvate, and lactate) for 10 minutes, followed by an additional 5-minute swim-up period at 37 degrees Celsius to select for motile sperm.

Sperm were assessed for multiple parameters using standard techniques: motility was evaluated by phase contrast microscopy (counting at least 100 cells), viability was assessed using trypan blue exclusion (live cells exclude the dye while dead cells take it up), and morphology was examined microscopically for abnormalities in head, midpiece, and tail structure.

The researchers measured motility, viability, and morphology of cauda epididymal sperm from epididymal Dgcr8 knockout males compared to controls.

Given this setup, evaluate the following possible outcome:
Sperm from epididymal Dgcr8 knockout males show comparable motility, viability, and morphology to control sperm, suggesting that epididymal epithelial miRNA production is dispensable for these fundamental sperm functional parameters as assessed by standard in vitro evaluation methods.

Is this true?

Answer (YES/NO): NO